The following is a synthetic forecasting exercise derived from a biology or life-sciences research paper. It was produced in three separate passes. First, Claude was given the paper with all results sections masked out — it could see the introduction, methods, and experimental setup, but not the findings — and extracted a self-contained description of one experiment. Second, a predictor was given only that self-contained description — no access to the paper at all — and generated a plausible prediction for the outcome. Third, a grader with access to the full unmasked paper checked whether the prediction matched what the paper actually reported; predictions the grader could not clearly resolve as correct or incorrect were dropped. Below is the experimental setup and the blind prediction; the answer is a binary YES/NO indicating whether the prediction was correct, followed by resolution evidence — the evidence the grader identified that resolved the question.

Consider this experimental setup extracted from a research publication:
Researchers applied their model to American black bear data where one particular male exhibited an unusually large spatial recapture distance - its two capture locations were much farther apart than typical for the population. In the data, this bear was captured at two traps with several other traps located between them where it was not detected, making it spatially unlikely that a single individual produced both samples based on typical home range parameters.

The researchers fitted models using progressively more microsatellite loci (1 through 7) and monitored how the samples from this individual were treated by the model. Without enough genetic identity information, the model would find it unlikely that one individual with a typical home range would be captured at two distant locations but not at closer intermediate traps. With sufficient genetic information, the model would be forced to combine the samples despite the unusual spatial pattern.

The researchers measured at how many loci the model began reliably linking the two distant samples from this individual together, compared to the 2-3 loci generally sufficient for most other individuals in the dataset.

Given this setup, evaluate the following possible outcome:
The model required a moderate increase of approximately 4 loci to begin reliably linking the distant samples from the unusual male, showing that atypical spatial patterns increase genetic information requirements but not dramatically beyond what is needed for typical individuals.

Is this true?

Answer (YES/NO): NO